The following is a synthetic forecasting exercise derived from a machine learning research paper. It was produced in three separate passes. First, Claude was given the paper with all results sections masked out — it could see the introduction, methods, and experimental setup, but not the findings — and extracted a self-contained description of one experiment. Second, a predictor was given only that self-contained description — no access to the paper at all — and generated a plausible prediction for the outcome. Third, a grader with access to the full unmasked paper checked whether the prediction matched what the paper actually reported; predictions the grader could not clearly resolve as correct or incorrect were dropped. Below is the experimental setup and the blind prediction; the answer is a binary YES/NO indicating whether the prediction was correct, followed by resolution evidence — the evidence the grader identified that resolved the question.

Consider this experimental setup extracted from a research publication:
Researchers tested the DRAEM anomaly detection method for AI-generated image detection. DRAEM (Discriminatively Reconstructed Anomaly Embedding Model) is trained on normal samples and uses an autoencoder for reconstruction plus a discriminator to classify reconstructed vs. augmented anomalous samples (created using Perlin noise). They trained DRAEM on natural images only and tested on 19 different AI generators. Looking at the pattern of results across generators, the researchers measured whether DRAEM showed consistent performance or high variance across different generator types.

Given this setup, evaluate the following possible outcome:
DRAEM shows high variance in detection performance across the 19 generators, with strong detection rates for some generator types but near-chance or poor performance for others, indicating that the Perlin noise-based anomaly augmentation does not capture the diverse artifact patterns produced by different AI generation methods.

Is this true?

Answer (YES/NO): YES